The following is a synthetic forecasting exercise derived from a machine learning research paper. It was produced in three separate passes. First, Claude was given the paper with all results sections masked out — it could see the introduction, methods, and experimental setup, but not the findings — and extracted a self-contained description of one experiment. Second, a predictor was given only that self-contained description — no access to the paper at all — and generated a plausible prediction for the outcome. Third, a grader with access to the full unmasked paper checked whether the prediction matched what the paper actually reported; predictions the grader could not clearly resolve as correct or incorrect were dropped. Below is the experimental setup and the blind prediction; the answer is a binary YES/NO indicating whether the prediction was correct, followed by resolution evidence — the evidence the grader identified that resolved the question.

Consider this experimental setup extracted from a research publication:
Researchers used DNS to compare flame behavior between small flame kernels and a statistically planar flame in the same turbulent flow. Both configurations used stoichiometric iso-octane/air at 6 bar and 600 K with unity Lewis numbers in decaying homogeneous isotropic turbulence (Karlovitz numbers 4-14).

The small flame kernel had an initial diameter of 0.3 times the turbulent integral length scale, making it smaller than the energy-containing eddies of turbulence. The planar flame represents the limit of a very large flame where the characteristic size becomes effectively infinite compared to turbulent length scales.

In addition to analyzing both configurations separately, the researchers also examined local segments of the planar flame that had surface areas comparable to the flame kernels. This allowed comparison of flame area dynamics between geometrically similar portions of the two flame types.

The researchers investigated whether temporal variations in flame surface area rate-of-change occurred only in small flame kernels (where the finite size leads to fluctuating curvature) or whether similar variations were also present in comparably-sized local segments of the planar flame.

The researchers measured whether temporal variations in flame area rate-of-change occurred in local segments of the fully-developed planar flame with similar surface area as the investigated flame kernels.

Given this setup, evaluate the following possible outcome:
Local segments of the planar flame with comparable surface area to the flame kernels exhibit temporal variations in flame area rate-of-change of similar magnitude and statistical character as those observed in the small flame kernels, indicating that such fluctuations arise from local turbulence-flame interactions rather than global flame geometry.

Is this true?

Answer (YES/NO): NO